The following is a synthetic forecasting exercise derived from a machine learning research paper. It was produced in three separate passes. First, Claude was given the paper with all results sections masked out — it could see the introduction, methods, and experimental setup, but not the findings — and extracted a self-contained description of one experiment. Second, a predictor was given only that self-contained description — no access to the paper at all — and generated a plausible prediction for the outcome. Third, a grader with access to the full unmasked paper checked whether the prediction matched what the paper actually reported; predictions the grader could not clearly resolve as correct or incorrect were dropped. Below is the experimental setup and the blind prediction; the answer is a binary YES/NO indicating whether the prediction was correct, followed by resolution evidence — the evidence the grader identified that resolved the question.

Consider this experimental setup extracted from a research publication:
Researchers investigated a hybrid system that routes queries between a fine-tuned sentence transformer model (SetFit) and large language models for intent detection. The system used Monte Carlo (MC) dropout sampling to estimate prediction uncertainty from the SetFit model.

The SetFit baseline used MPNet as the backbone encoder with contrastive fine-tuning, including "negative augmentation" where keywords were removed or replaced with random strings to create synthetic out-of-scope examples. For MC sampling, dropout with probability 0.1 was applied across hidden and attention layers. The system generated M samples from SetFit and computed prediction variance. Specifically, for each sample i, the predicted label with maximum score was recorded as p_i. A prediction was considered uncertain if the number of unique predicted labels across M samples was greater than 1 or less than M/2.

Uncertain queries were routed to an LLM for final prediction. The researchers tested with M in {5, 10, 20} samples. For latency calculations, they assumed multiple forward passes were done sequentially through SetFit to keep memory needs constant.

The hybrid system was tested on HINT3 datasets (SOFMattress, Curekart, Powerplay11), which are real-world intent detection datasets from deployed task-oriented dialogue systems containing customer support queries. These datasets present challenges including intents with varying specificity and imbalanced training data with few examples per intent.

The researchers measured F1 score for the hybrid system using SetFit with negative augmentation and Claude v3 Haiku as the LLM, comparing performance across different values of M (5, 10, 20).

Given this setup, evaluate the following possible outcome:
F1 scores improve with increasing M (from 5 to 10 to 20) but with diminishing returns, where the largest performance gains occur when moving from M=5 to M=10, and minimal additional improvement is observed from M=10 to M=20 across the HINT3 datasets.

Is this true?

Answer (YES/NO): NO